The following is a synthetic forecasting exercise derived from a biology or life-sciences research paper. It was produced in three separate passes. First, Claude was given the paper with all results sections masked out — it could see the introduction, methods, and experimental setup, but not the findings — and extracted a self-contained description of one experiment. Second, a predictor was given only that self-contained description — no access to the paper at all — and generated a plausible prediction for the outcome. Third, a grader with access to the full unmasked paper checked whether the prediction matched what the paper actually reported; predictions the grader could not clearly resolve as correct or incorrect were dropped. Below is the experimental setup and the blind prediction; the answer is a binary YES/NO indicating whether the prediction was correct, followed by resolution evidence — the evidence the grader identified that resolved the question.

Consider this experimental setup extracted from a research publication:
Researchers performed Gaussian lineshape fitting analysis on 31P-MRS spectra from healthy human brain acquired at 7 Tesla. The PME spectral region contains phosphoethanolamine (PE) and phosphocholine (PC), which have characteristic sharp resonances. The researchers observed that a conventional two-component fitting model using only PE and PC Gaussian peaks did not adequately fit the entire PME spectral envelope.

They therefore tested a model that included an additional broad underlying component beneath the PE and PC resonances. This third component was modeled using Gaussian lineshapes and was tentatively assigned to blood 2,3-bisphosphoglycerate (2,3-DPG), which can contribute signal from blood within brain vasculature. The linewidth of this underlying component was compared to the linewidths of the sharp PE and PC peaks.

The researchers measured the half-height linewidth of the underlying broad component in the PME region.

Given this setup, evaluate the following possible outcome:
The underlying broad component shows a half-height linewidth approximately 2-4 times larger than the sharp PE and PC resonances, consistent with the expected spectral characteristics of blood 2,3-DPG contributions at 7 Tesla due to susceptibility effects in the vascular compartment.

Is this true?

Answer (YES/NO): NO